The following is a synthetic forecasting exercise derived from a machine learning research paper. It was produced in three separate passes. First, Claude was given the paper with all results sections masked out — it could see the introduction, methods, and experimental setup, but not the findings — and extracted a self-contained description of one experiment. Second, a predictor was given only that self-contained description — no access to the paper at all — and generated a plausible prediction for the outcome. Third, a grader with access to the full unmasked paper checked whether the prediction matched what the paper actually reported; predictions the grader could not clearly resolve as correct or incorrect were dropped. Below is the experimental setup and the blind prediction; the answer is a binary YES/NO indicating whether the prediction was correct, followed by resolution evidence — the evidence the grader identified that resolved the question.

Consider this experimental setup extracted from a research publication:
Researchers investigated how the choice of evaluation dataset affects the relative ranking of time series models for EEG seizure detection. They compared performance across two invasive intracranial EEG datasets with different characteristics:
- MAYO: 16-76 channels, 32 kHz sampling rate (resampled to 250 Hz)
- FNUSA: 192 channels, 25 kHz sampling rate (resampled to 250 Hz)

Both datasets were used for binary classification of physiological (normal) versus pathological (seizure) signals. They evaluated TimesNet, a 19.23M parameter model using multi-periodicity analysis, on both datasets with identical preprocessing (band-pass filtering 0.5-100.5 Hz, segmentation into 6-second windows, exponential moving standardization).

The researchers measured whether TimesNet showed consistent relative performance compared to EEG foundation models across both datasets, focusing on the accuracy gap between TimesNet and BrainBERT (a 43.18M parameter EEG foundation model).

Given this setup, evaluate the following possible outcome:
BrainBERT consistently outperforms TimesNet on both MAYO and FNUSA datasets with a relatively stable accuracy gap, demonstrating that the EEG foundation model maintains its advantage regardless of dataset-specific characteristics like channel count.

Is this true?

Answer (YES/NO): NO